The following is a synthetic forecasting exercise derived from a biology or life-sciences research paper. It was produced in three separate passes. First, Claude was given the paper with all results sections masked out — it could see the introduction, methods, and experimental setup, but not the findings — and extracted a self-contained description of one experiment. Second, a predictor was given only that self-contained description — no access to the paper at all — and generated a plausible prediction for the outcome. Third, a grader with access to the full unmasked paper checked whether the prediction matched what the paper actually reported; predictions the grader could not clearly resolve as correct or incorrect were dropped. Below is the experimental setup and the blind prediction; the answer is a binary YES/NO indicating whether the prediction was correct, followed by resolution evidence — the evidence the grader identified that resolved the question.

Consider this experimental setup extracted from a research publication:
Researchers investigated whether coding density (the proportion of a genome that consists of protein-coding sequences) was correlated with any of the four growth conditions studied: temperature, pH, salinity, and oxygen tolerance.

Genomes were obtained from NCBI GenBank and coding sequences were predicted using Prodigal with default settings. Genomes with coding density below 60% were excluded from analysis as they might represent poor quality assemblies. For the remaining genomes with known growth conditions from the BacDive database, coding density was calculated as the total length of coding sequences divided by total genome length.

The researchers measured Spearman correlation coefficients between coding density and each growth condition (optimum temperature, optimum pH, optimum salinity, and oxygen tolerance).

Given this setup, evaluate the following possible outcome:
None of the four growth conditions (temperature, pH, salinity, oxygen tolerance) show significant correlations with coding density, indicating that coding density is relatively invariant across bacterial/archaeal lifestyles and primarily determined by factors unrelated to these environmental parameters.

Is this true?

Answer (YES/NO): YES